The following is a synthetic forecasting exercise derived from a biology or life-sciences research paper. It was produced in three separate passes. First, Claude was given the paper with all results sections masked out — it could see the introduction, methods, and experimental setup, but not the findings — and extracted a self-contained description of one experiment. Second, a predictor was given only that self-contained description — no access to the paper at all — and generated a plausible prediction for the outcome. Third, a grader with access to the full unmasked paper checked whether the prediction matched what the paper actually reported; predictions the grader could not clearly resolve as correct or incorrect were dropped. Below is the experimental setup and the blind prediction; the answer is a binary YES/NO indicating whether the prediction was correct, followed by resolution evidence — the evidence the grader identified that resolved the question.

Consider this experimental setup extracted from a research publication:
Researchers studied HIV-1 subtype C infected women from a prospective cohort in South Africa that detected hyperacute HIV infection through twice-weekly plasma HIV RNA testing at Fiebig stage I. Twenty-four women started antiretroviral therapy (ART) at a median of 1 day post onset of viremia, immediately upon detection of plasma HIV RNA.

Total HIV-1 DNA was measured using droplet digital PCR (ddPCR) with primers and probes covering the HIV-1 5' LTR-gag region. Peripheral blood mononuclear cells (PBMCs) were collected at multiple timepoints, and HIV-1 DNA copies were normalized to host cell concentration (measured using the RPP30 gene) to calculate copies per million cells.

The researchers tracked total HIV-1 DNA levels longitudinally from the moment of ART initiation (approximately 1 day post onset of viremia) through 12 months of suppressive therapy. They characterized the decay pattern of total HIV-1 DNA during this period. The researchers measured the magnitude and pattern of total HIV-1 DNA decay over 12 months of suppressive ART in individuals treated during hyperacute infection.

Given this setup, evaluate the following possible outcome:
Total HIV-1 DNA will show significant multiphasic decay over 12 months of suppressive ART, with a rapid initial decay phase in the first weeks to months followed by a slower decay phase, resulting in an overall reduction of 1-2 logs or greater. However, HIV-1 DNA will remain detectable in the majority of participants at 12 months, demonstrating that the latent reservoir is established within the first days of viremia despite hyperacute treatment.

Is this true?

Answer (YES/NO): NO